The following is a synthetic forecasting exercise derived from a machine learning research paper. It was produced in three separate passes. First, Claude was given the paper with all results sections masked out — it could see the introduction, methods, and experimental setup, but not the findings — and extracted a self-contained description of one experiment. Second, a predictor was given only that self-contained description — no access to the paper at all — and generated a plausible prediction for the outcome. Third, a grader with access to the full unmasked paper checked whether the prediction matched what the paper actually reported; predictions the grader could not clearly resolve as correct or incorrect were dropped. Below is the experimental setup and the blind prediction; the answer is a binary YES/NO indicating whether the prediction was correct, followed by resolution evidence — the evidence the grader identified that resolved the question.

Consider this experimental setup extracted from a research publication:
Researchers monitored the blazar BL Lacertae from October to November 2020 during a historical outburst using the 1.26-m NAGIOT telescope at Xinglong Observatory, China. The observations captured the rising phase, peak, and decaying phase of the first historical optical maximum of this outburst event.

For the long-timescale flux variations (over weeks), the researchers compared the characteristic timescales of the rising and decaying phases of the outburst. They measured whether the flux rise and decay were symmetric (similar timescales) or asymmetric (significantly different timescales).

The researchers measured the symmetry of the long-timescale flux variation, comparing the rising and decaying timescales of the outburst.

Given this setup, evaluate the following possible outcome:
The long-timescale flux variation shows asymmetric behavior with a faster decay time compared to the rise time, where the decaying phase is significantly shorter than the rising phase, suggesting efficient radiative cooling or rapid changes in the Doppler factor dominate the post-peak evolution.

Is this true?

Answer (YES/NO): NO